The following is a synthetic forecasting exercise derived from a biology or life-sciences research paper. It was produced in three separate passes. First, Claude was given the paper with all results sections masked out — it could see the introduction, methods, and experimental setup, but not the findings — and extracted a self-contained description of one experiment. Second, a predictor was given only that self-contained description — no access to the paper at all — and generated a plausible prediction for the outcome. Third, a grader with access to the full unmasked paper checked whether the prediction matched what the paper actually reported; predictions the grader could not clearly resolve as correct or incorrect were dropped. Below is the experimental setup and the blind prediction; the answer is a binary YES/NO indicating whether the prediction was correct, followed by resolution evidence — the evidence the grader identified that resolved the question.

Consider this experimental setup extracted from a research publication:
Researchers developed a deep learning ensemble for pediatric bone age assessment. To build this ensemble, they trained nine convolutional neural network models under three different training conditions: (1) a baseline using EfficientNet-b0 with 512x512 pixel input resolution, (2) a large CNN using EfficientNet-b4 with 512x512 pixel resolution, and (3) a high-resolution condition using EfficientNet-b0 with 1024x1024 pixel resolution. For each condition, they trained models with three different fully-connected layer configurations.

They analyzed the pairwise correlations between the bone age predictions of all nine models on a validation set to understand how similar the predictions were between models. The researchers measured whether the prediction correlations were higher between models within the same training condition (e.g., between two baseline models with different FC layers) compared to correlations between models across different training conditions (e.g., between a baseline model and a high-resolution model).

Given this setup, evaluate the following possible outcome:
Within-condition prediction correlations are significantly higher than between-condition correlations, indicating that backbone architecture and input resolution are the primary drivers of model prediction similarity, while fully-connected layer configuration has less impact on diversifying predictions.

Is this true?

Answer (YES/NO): NO